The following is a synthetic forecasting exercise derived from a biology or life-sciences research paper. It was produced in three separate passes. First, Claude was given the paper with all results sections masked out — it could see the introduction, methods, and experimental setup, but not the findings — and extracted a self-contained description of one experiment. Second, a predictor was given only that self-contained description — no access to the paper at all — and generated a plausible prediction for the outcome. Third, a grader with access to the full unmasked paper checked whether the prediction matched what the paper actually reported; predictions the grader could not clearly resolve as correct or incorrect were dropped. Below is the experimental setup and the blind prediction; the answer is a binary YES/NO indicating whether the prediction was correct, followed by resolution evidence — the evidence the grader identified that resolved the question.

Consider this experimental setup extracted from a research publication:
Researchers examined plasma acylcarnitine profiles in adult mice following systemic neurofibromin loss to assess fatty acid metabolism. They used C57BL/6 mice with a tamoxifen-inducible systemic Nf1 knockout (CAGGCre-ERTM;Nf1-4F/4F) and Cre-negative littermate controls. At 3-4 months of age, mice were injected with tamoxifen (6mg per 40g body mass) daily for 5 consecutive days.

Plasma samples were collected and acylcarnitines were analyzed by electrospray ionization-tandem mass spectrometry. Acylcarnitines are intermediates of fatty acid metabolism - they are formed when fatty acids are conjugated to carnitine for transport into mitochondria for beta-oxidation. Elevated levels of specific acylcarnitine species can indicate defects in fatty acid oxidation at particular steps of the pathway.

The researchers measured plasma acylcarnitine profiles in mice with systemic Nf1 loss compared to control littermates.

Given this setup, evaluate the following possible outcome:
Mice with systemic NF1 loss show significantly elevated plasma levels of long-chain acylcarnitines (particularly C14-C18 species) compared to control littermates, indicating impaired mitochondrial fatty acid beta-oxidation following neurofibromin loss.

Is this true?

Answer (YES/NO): NO